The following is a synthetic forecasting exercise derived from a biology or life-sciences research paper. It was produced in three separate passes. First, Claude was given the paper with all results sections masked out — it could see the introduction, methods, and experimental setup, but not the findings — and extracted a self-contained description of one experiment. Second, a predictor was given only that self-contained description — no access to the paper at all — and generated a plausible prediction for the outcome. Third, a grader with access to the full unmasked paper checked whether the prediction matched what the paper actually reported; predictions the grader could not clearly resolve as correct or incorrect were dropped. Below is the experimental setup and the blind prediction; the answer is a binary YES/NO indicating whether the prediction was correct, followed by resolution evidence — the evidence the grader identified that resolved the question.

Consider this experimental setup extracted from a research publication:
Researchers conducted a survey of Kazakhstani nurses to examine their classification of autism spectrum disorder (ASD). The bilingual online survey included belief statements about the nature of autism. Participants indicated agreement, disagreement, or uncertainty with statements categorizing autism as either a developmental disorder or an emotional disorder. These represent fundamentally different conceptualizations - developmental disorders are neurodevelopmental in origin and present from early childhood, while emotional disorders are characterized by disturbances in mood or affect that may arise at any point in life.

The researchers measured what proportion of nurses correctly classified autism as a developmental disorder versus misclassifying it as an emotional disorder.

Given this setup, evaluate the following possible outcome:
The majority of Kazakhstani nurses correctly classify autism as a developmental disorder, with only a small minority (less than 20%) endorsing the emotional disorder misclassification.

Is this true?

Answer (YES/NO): NO